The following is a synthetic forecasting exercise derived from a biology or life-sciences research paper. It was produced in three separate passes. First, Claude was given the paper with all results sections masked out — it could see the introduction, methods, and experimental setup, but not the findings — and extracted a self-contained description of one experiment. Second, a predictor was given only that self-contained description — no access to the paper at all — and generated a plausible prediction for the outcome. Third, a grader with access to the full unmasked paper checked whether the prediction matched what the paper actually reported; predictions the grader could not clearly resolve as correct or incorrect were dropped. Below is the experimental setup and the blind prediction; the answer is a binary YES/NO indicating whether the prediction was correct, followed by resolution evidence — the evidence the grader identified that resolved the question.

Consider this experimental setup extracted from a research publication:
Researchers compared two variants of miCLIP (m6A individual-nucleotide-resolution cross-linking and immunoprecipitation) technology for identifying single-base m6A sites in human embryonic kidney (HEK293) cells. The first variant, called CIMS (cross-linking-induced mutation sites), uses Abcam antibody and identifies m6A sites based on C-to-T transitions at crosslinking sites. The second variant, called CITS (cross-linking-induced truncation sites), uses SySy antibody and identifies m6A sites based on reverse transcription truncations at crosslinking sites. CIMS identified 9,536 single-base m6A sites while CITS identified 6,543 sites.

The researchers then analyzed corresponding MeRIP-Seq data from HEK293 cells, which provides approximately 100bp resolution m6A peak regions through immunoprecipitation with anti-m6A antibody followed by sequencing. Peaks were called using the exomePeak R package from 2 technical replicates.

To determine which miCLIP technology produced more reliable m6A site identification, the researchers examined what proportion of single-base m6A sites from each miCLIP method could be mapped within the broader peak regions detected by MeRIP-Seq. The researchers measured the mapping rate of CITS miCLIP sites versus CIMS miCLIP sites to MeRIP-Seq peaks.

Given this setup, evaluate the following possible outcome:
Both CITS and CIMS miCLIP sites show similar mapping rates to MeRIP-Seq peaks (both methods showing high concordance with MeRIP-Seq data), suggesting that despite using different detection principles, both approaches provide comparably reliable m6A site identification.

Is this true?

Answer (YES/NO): NO